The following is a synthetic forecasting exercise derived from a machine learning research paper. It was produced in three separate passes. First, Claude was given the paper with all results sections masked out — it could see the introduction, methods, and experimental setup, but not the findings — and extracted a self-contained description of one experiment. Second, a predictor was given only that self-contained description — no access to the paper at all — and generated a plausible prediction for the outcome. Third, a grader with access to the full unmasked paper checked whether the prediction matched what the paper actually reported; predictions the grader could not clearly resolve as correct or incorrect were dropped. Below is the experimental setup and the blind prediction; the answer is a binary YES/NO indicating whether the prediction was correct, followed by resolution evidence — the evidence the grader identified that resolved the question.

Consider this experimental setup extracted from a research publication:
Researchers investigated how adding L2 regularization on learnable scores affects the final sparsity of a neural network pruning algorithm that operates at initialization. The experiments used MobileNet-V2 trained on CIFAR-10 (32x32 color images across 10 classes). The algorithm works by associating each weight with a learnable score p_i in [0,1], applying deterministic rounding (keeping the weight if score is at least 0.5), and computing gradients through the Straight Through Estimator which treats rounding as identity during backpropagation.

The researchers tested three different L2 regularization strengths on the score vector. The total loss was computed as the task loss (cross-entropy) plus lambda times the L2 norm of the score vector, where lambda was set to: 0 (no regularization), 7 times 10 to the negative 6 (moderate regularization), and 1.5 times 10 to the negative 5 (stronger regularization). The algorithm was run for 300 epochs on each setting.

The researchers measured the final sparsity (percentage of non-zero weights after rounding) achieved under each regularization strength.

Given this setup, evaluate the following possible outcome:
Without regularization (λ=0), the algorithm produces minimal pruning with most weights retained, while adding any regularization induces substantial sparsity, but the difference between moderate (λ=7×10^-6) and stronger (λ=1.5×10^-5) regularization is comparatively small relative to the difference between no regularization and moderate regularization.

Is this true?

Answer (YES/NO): NO